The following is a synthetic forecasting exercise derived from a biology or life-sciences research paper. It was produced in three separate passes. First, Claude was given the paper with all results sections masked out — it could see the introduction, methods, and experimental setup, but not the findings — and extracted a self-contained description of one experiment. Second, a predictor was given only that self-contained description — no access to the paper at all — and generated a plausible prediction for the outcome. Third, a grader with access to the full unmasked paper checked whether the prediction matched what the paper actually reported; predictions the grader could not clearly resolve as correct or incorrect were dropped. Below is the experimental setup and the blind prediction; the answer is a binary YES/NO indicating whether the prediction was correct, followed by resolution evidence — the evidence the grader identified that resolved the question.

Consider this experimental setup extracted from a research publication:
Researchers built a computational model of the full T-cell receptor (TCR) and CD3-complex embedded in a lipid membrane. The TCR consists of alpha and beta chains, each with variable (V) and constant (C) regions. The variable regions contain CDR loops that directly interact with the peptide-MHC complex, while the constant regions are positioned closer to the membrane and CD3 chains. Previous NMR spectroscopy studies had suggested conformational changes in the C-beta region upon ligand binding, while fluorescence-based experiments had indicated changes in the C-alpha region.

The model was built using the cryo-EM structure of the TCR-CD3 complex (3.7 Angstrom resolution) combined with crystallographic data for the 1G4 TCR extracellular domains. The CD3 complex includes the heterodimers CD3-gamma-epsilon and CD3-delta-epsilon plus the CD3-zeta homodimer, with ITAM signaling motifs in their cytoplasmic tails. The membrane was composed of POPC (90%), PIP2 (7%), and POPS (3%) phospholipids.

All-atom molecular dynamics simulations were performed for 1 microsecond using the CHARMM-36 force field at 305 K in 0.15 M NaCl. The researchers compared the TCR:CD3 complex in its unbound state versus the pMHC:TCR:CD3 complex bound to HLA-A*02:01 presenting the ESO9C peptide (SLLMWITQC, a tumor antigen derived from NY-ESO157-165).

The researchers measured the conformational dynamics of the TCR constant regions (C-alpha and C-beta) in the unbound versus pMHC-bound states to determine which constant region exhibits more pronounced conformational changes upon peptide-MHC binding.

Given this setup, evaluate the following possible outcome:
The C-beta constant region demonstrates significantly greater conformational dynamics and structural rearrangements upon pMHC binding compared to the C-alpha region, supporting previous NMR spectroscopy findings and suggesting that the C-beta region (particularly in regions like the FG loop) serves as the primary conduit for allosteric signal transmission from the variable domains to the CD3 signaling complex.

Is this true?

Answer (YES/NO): YES